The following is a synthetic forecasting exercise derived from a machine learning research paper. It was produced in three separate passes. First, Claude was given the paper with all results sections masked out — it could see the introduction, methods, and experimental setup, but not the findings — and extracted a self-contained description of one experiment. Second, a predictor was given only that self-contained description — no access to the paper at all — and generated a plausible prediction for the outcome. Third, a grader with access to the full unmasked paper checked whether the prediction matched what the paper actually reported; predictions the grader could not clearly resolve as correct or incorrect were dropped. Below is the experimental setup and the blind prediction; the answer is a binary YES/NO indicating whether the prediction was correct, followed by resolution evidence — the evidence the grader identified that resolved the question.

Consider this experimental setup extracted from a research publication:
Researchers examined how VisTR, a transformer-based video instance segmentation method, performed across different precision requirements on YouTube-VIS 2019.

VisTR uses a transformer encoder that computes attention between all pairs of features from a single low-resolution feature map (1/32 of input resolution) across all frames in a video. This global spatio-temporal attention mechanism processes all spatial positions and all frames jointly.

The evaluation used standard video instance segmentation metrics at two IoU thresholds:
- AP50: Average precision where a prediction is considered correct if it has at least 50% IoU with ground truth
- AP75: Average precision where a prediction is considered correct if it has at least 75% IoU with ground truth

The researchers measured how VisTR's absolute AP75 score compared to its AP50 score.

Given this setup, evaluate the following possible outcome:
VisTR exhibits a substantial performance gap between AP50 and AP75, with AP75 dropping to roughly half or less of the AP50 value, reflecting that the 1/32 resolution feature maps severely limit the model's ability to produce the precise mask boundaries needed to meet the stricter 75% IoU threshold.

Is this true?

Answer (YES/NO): NO